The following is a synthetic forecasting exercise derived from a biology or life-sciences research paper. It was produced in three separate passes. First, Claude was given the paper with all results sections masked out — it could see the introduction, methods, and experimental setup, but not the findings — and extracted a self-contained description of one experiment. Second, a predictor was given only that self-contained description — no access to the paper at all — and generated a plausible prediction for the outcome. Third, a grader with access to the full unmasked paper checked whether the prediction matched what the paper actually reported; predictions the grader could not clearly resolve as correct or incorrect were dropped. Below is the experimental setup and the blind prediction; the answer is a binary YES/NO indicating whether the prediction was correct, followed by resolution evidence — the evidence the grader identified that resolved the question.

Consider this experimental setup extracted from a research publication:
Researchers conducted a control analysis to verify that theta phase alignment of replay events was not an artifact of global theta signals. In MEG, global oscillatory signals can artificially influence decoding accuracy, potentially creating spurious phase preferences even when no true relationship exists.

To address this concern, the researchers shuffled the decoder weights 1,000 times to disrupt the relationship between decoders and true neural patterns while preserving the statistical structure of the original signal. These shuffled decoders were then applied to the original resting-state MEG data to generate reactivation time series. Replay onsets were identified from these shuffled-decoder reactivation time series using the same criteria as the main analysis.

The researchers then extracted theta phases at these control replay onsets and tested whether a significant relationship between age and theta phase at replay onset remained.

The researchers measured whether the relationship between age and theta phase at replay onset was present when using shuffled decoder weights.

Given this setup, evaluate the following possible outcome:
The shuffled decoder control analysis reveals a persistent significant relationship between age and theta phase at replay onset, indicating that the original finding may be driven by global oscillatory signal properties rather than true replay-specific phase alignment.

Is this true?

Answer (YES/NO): NO